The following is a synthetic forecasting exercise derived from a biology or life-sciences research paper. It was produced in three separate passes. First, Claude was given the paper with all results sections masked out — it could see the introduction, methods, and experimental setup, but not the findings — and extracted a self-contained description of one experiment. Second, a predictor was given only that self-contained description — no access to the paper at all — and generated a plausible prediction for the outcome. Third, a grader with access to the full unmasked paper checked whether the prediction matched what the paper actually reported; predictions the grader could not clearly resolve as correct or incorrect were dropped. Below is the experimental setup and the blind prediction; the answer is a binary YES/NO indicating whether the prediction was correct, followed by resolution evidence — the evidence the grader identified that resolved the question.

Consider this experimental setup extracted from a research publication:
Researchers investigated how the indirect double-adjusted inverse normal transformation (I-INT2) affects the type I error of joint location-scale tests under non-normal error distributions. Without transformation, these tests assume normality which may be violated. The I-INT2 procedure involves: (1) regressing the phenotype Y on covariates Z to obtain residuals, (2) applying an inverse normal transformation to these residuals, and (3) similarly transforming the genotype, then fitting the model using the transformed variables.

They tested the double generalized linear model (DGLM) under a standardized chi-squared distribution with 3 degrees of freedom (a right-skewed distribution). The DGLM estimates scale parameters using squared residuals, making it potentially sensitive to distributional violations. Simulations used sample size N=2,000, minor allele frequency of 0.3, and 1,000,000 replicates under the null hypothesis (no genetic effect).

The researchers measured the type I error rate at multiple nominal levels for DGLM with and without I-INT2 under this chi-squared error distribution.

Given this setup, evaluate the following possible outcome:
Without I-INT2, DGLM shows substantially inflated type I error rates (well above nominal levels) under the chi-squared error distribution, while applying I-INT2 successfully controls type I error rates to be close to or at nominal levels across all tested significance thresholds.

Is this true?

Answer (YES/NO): YES